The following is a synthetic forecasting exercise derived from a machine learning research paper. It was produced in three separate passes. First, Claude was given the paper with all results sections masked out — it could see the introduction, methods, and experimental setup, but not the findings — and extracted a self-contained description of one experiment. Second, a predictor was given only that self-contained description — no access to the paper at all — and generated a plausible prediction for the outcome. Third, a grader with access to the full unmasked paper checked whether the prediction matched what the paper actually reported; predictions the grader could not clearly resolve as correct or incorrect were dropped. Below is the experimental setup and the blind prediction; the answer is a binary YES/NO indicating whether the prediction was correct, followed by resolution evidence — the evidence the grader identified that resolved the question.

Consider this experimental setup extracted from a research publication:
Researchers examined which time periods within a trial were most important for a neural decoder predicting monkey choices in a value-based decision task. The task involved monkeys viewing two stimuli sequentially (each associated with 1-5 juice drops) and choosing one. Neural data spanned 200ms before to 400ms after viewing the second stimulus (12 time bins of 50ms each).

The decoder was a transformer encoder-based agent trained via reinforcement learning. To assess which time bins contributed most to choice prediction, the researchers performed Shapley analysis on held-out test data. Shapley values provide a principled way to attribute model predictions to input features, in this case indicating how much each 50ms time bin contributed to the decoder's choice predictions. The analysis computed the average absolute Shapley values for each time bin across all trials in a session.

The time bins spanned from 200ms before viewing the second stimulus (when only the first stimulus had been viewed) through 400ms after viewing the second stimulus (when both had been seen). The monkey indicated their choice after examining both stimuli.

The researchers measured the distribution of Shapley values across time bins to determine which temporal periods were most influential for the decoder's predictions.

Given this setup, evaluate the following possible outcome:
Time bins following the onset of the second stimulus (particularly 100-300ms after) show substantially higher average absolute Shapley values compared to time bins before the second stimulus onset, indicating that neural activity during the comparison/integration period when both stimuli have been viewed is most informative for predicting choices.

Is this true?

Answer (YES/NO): NO